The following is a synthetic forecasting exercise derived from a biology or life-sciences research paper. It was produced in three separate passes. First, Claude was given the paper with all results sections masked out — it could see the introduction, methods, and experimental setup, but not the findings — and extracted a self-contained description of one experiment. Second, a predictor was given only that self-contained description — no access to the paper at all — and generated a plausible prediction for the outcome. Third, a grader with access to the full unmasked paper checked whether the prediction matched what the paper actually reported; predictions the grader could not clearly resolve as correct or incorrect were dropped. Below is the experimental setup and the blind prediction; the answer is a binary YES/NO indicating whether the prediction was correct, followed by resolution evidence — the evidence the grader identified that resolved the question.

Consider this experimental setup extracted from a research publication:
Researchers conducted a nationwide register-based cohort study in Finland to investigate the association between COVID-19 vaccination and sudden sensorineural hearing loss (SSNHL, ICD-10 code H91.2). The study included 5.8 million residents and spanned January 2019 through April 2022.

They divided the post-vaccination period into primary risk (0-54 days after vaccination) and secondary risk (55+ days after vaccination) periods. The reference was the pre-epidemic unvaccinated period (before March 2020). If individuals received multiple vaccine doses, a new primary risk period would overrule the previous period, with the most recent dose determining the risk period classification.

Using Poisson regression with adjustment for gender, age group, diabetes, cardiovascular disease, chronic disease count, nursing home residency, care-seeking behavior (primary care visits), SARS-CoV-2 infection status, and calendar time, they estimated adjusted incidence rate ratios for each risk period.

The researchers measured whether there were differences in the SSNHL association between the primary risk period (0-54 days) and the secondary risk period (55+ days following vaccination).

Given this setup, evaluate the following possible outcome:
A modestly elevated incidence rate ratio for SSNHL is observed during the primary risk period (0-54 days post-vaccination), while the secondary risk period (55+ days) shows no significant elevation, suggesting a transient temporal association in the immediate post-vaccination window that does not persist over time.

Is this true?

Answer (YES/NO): NO